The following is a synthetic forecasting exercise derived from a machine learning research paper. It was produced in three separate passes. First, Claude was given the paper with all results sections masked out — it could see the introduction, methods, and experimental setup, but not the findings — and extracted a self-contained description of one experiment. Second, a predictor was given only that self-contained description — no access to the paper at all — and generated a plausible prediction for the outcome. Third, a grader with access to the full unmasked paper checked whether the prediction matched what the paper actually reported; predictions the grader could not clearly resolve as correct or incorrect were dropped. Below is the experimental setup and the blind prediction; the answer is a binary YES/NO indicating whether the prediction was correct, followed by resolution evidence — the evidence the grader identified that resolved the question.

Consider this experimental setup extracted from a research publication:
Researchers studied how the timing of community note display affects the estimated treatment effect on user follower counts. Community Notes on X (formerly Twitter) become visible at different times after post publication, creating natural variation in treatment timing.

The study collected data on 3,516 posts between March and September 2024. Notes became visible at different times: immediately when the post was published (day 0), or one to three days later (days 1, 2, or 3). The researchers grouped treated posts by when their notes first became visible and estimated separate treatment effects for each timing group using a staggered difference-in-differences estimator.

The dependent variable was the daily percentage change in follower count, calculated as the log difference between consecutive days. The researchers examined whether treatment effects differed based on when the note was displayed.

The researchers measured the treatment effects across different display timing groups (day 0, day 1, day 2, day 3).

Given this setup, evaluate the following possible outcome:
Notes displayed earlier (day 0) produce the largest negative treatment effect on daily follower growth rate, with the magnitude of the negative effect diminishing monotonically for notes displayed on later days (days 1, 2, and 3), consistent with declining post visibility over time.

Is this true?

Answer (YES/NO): NO